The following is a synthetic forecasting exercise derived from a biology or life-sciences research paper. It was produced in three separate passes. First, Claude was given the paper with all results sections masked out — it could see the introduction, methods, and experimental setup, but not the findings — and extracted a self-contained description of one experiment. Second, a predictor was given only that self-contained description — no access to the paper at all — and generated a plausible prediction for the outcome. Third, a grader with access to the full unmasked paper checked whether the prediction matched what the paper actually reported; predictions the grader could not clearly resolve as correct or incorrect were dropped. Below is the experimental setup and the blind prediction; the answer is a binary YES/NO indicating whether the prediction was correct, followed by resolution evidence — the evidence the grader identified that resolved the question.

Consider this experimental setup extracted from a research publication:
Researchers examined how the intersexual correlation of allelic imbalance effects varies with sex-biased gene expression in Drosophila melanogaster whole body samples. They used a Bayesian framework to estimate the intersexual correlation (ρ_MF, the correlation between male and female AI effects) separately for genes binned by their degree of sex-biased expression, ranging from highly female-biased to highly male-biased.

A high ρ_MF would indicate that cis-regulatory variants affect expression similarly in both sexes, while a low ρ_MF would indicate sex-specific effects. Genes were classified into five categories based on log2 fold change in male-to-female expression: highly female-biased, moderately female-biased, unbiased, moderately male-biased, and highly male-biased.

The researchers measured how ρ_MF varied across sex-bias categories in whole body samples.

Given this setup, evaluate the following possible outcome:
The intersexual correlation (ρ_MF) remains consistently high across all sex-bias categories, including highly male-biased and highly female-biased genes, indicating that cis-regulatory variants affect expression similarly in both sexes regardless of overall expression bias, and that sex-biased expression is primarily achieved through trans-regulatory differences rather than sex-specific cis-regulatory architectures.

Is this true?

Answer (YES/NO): NO